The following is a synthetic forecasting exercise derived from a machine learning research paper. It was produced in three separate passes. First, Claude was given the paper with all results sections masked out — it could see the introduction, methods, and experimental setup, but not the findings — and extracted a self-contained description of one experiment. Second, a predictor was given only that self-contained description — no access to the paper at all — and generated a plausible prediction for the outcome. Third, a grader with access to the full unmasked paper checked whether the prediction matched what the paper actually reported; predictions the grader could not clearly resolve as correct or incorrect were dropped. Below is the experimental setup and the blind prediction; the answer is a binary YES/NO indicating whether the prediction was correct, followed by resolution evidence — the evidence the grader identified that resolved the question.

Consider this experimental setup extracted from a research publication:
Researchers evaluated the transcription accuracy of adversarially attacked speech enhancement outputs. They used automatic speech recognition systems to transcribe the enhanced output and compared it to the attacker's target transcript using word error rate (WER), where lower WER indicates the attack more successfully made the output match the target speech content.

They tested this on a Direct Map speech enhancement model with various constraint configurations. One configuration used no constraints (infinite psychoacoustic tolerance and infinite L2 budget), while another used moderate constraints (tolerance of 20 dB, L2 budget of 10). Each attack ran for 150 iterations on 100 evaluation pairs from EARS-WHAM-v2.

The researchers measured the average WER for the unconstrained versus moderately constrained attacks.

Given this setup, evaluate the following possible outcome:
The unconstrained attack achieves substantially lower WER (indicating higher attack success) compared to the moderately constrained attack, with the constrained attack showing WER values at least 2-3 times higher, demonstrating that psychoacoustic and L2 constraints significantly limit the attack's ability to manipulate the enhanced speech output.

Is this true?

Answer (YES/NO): YES